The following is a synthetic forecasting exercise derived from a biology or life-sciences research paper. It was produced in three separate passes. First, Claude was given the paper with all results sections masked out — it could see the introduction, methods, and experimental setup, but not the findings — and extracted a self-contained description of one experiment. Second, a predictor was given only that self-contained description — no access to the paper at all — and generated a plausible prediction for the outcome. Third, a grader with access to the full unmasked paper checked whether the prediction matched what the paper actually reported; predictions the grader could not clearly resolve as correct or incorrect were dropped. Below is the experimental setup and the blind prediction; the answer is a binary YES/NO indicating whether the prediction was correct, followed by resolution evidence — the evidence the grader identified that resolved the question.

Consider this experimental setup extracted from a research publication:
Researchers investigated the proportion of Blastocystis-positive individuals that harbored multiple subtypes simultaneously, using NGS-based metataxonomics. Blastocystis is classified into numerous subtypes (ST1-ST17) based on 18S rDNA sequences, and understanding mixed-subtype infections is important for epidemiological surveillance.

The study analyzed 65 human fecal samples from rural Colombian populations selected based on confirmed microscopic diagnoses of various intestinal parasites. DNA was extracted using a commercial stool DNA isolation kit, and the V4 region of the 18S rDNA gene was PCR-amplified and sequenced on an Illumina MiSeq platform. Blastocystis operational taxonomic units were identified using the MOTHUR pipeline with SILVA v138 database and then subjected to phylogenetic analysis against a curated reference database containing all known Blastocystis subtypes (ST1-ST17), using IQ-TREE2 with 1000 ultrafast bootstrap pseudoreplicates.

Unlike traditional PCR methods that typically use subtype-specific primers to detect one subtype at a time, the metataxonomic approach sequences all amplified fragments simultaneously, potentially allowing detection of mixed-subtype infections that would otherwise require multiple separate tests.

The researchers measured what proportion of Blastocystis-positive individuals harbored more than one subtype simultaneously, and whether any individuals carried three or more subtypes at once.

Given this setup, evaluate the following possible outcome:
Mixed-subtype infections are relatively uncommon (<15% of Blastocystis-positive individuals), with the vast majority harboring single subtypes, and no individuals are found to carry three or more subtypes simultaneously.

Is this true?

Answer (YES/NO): NO